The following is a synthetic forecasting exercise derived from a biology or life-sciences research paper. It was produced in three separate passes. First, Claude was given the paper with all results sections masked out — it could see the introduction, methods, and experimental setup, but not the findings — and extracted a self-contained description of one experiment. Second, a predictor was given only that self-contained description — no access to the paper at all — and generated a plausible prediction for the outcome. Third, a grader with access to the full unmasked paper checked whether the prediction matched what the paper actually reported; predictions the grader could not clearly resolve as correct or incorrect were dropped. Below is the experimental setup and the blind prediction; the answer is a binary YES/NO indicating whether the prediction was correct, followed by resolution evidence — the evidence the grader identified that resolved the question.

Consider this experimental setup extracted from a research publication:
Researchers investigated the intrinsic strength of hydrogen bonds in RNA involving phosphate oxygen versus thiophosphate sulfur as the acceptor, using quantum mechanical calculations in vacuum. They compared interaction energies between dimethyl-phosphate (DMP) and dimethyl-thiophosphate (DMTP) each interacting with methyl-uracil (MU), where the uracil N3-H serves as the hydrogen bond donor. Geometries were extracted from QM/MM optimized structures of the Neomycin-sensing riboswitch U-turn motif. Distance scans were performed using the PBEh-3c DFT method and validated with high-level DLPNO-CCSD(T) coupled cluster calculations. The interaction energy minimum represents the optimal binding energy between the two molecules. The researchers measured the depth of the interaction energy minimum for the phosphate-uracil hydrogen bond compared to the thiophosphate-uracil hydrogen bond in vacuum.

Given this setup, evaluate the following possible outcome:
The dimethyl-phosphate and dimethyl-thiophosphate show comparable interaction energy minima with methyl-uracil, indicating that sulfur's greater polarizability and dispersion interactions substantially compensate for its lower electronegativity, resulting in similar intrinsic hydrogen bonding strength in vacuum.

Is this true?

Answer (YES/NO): NO